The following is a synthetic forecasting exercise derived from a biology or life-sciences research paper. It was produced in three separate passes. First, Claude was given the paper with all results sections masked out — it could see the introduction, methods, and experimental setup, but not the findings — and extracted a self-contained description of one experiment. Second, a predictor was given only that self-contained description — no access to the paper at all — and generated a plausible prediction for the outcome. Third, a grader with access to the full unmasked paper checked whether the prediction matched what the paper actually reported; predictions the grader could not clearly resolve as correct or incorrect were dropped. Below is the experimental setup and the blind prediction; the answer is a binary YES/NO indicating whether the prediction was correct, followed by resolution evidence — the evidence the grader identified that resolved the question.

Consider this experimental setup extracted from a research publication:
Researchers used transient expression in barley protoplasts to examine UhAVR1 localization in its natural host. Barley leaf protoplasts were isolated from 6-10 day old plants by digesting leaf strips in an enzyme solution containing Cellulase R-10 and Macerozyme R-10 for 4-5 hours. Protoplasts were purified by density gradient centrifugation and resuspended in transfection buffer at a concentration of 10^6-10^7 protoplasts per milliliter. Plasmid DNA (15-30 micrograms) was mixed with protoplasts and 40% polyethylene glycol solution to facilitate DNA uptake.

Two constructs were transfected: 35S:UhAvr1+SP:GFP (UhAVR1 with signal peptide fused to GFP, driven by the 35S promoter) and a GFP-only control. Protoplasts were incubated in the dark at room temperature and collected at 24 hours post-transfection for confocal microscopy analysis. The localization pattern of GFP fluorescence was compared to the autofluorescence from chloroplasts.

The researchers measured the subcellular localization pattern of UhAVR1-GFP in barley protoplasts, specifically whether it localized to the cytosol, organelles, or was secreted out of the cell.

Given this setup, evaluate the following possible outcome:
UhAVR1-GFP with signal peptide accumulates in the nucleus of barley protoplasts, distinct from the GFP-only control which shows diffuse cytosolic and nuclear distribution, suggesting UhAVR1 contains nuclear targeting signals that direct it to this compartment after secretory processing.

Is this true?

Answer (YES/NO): NO